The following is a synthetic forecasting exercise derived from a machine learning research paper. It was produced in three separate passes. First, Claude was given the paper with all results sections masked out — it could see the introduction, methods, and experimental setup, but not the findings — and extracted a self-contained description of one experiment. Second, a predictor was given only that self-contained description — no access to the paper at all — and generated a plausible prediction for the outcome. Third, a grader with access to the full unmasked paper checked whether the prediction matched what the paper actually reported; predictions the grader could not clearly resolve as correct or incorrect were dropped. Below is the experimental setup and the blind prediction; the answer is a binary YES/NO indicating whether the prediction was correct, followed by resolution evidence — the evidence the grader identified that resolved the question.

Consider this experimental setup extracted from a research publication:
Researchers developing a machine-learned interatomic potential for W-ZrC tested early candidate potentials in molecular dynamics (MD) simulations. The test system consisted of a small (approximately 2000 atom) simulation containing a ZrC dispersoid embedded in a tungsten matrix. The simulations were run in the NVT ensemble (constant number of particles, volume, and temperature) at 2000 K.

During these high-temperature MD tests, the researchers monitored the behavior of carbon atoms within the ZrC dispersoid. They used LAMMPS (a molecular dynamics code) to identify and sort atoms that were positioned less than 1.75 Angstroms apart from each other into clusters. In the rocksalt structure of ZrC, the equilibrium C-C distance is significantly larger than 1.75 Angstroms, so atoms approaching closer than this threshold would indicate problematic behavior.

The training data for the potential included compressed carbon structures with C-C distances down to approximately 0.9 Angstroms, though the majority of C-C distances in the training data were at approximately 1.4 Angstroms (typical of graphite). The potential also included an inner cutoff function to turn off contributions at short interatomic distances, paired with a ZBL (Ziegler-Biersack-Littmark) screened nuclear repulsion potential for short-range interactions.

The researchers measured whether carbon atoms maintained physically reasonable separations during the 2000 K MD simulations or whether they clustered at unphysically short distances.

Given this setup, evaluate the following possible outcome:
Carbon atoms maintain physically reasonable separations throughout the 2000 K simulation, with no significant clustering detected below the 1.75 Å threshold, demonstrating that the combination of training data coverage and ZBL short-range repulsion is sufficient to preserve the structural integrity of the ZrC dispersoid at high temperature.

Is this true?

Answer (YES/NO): NO